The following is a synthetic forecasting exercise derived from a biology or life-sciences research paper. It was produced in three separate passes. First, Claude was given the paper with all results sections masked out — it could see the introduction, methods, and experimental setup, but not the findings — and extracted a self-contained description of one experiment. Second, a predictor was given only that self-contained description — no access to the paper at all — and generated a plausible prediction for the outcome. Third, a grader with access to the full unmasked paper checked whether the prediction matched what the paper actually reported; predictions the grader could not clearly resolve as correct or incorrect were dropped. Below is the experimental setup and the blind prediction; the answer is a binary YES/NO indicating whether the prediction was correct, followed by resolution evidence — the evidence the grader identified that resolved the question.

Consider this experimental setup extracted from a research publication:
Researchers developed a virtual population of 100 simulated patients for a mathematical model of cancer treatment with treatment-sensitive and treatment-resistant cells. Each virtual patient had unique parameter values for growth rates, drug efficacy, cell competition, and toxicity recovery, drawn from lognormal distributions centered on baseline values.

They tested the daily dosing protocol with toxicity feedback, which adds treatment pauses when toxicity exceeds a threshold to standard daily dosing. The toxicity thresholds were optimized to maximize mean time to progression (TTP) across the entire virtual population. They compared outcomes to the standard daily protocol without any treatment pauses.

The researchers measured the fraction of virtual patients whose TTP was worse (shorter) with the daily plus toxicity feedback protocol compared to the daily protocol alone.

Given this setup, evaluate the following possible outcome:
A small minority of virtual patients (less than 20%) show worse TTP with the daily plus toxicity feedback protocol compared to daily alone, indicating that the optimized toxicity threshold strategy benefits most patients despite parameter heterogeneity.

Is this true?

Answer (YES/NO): YES